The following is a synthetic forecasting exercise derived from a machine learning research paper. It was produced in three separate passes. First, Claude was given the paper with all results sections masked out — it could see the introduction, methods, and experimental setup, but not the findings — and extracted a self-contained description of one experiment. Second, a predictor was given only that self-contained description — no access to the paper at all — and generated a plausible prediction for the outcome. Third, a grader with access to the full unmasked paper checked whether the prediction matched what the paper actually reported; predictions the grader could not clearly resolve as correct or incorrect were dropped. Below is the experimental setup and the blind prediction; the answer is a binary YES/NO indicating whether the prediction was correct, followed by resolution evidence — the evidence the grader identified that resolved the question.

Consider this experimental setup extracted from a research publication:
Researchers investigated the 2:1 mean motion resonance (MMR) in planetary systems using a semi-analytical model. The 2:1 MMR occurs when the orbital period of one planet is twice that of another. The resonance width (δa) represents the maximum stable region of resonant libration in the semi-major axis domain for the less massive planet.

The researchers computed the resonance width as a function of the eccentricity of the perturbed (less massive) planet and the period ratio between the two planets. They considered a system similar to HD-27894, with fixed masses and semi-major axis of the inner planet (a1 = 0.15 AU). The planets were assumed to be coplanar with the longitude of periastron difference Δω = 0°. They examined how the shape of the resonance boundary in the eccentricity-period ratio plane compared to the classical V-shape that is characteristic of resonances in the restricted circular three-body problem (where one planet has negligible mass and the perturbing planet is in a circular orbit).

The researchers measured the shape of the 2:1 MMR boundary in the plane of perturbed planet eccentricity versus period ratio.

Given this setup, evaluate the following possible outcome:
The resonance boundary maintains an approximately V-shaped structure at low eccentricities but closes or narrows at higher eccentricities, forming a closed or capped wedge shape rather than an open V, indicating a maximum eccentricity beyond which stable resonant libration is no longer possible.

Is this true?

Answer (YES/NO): NO